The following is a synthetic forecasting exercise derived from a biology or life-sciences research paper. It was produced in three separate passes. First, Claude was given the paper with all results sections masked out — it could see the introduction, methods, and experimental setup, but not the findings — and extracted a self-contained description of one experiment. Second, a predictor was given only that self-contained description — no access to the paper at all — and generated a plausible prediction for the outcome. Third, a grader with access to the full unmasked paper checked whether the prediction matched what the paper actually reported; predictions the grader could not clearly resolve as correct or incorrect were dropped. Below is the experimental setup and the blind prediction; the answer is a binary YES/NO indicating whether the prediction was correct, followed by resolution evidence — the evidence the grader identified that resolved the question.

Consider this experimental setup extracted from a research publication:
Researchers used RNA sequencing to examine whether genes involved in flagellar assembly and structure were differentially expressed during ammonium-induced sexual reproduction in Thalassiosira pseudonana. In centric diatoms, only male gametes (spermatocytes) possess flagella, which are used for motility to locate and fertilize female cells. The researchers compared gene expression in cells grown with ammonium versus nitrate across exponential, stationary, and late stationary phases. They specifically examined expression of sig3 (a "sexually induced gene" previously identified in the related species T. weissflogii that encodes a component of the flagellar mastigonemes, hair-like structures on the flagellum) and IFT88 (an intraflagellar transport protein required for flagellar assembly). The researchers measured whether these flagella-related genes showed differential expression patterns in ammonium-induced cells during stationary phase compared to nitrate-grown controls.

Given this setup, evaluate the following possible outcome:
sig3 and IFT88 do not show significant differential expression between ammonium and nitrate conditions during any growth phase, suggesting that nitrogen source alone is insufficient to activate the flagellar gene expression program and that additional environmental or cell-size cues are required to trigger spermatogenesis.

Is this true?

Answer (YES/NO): NO